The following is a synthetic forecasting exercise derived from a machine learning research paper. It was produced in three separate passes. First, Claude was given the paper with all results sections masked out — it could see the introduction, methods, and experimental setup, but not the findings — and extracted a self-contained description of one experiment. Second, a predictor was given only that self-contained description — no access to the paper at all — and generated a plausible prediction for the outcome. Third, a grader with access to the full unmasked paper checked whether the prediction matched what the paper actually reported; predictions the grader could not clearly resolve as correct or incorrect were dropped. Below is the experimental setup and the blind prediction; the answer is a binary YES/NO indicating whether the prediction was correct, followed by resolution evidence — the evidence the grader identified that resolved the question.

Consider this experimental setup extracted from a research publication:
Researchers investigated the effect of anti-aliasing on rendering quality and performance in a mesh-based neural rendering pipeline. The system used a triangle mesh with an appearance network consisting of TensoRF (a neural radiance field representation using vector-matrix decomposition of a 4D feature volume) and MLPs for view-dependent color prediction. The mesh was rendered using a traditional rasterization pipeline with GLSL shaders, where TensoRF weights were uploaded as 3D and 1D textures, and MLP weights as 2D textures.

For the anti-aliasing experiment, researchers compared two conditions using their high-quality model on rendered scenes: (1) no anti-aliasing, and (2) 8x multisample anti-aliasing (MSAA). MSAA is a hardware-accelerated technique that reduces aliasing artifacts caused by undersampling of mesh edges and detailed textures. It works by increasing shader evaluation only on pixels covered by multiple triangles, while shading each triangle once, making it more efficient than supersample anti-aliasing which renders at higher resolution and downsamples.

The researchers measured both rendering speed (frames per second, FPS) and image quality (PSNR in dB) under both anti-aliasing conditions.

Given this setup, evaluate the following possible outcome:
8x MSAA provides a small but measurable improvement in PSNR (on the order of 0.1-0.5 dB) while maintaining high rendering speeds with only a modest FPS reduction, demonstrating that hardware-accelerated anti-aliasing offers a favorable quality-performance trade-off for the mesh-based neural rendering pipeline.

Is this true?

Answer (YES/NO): NO